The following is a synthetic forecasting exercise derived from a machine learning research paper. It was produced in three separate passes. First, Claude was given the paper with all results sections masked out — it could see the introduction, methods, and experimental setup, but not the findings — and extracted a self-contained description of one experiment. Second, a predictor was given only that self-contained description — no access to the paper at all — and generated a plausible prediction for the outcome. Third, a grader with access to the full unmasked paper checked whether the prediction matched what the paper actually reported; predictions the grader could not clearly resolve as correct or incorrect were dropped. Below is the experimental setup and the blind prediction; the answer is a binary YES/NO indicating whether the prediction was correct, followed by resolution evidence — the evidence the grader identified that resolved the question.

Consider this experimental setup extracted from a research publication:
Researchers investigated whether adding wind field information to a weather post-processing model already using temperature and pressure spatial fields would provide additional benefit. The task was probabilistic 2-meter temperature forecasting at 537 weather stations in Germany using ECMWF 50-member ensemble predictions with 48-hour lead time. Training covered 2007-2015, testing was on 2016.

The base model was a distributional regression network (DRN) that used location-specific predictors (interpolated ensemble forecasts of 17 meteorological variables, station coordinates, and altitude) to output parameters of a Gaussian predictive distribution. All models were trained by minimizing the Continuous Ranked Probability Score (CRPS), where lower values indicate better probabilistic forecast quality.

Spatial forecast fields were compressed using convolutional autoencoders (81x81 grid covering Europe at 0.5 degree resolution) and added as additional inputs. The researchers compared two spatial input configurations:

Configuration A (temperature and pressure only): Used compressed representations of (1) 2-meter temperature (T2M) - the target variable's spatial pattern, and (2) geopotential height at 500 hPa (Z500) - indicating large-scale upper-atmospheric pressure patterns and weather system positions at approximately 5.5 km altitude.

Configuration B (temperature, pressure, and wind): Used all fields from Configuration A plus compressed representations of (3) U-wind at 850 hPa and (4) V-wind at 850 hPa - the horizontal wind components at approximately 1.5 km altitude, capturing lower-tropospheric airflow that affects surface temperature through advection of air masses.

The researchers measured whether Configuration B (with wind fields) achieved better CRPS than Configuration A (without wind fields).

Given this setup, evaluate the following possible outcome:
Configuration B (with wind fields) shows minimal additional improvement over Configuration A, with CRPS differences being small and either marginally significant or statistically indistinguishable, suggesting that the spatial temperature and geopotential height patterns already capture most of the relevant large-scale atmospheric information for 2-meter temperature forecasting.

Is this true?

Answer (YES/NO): NO